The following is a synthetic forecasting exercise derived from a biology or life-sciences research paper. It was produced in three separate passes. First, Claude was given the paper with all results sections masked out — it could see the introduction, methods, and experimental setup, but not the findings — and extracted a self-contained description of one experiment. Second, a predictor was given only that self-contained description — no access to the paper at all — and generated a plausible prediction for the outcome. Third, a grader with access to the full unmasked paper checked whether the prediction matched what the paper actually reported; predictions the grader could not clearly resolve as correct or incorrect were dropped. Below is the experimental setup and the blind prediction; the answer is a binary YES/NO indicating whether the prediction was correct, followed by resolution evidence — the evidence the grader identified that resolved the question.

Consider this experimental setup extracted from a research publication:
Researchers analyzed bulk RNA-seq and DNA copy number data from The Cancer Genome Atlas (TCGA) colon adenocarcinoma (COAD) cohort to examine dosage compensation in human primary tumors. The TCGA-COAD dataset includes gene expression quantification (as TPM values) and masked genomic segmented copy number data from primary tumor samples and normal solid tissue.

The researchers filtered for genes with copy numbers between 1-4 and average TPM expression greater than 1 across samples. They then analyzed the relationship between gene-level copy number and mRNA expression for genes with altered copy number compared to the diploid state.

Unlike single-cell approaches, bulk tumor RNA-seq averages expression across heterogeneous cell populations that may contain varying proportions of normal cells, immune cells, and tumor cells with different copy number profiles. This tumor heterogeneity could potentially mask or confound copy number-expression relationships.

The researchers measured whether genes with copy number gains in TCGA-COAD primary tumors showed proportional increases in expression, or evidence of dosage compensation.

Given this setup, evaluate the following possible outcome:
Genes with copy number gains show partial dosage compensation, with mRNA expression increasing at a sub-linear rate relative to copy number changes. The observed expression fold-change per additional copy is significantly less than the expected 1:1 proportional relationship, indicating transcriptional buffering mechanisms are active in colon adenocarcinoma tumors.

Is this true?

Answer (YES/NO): YES